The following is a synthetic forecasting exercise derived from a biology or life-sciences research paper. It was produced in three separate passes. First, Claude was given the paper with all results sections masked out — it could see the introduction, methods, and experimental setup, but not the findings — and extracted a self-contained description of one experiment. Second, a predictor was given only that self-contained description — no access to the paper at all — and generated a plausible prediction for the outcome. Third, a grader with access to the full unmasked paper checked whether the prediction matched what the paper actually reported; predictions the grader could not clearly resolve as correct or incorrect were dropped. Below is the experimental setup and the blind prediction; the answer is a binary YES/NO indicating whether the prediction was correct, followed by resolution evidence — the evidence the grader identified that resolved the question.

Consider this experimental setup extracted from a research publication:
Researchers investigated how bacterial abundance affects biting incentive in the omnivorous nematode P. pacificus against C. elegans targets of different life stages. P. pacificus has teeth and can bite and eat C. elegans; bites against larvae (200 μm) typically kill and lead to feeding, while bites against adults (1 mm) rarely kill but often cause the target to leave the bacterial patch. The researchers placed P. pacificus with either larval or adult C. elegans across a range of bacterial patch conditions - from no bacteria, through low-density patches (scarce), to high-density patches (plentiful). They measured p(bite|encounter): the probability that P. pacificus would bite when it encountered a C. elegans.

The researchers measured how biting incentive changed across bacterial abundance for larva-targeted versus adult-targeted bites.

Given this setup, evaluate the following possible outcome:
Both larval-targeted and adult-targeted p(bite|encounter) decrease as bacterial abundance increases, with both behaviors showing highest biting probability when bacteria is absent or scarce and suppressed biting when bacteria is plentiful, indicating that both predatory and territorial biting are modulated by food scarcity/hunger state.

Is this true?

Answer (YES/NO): NO